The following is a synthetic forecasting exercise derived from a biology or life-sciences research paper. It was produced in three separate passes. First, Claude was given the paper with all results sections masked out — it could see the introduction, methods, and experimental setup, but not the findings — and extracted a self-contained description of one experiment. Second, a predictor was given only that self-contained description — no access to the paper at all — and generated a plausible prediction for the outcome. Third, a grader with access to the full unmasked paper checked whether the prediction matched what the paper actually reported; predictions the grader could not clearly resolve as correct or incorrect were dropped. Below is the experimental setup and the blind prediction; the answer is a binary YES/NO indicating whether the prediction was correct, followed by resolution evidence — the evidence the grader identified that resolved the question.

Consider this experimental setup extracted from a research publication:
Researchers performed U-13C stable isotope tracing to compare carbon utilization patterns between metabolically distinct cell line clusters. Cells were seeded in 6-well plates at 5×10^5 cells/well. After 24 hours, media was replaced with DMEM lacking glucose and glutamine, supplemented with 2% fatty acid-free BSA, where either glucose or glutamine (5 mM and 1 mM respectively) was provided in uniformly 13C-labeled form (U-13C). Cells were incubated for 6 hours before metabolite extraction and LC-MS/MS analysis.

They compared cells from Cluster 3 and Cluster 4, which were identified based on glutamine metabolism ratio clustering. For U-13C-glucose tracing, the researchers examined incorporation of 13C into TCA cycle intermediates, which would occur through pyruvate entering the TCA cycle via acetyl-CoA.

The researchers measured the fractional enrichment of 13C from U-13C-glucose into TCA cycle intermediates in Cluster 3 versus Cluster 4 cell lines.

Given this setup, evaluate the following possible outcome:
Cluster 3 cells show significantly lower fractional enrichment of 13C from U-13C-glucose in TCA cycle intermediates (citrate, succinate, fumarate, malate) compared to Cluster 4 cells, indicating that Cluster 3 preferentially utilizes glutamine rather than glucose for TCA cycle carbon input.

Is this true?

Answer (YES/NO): NO